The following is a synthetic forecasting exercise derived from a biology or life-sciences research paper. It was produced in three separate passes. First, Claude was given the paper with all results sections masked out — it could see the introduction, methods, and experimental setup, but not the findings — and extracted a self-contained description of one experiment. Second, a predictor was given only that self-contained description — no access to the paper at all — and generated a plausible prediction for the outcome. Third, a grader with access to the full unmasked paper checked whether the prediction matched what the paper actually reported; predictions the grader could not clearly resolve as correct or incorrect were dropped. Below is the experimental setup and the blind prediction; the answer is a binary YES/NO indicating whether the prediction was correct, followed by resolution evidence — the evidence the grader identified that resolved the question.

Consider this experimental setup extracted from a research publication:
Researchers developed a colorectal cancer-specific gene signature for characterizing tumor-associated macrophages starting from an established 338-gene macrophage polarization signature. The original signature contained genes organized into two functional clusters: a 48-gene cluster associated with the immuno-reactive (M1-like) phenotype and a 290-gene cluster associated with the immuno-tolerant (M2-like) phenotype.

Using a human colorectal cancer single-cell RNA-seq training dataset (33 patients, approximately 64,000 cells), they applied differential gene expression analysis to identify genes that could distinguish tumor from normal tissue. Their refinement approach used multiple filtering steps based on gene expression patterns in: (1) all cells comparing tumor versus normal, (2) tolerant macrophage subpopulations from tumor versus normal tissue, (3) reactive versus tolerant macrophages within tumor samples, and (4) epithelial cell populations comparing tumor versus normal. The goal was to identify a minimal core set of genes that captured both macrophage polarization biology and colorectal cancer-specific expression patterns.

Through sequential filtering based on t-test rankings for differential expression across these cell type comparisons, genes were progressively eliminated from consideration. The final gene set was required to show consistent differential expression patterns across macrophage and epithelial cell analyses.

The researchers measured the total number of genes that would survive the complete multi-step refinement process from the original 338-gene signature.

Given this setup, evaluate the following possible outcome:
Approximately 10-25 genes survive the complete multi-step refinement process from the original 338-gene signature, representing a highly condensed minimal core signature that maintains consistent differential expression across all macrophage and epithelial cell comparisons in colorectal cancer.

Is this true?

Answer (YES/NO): YES